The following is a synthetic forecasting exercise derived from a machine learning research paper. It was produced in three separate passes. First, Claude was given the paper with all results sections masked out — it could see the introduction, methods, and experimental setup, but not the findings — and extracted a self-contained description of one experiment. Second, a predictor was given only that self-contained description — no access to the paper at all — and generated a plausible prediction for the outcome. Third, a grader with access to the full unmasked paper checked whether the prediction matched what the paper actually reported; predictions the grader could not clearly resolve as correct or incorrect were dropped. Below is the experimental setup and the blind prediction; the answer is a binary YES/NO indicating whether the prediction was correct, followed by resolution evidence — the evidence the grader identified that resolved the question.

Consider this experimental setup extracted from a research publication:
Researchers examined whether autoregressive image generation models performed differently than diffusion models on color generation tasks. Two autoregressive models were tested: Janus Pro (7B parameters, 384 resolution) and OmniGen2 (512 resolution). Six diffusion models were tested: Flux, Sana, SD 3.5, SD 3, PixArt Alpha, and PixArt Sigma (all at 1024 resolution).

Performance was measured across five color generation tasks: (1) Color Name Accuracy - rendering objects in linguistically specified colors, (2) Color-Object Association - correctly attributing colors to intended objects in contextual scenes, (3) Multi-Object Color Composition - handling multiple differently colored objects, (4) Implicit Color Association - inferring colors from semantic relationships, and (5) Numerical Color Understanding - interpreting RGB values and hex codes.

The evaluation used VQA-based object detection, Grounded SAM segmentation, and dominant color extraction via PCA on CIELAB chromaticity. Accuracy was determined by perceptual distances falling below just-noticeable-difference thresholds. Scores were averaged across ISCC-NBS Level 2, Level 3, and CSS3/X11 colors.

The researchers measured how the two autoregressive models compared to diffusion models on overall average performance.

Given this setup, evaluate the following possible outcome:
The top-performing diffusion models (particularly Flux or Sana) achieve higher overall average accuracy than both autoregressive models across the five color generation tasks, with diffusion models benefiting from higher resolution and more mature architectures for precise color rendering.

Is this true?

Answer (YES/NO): NO